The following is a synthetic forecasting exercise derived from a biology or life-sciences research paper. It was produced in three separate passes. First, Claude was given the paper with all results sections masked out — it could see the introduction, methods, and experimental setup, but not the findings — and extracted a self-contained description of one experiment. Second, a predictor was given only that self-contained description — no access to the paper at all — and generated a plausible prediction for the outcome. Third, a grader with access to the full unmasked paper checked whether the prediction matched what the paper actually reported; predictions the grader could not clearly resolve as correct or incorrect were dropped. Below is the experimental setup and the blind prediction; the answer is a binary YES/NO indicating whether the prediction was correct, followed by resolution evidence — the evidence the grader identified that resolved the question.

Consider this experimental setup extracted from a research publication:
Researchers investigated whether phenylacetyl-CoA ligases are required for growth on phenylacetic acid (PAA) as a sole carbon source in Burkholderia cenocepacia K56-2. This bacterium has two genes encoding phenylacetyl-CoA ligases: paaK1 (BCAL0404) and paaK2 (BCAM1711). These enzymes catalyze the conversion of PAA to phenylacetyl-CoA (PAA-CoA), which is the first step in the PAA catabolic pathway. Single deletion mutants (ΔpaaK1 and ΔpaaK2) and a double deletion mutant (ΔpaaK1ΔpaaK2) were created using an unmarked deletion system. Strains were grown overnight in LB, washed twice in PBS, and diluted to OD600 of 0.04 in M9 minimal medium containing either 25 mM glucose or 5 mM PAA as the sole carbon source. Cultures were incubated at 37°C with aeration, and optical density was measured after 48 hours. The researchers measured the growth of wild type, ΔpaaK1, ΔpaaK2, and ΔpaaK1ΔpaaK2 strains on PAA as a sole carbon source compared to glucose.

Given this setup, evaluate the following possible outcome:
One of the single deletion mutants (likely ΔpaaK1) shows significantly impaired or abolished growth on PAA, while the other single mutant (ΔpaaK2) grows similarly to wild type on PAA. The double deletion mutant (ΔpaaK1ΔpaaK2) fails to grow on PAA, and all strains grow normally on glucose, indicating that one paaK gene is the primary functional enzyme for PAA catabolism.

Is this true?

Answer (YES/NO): NO